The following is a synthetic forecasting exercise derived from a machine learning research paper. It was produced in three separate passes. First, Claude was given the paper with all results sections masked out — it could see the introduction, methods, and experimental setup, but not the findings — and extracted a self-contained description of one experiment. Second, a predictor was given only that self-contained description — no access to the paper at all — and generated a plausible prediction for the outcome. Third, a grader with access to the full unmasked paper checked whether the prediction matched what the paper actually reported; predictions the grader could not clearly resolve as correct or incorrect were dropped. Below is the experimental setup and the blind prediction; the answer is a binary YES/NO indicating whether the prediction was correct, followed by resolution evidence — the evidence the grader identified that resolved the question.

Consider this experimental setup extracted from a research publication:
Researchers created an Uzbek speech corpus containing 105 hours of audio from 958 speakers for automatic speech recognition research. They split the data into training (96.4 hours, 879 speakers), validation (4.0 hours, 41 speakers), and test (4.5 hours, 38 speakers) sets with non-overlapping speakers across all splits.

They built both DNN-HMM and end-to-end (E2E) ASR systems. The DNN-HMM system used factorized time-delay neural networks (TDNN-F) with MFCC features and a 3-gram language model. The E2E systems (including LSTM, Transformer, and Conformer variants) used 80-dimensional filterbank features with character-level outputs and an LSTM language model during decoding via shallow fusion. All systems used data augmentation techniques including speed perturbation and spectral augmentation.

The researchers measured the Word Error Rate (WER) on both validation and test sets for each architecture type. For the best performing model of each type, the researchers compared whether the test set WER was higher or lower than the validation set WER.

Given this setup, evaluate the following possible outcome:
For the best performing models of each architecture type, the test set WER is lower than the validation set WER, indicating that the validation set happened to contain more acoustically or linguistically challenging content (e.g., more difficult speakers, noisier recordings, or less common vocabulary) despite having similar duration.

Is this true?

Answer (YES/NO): NO